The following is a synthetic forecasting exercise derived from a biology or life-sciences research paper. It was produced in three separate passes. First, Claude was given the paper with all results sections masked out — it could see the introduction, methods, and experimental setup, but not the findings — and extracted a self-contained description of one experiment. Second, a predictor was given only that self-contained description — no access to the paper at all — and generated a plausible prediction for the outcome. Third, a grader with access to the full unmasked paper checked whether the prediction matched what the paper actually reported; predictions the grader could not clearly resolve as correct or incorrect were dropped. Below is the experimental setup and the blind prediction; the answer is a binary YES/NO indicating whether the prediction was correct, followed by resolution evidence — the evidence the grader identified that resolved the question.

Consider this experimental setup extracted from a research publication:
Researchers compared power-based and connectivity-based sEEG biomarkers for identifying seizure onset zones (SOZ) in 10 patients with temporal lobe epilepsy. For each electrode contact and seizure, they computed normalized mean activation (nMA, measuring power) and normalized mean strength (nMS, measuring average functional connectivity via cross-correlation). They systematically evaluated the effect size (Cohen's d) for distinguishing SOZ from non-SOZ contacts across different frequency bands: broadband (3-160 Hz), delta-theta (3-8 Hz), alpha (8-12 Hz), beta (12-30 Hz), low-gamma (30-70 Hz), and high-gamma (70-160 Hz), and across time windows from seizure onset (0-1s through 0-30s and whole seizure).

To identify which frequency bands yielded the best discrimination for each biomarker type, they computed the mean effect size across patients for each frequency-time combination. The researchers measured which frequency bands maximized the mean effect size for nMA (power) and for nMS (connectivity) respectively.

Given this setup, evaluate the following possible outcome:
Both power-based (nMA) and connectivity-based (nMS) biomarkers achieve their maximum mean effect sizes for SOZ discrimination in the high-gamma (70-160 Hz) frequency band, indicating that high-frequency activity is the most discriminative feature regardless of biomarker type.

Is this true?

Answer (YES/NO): NO